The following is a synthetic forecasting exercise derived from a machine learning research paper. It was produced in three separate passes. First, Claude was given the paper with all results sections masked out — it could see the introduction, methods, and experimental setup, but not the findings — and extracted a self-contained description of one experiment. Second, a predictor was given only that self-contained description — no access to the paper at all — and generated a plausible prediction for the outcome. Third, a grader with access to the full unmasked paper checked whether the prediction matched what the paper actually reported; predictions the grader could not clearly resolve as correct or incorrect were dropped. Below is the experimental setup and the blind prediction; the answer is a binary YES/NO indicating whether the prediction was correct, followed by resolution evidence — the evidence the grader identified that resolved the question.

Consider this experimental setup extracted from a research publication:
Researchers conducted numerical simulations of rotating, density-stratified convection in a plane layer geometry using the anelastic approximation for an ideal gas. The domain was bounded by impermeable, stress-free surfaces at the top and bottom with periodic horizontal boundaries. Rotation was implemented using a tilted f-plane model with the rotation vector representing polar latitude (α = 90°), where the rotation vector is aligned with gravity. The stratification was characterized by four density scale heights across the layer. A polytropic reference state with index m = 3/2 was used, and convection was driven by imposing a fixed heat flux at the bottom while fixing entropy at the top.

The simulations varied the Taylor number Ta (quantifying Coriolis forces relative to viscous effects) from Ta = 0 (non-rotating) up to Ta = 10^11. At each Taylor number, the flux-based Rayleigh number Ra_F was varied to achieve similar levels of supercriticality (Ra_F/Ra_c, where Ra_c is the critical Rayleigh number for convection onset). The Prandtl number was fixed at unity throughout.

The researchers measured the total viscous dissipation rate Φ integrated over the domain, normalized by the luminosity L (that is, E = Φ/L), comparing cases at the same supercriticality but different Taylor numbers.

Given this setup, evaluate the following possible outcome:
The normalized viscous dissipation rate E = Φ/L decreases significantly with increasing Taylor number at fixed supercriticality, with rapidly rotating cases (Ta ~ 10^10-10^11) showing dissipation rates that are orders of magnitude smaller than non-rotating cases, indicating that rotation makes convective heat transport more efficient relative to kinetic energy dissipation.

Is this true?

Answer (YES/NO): NO